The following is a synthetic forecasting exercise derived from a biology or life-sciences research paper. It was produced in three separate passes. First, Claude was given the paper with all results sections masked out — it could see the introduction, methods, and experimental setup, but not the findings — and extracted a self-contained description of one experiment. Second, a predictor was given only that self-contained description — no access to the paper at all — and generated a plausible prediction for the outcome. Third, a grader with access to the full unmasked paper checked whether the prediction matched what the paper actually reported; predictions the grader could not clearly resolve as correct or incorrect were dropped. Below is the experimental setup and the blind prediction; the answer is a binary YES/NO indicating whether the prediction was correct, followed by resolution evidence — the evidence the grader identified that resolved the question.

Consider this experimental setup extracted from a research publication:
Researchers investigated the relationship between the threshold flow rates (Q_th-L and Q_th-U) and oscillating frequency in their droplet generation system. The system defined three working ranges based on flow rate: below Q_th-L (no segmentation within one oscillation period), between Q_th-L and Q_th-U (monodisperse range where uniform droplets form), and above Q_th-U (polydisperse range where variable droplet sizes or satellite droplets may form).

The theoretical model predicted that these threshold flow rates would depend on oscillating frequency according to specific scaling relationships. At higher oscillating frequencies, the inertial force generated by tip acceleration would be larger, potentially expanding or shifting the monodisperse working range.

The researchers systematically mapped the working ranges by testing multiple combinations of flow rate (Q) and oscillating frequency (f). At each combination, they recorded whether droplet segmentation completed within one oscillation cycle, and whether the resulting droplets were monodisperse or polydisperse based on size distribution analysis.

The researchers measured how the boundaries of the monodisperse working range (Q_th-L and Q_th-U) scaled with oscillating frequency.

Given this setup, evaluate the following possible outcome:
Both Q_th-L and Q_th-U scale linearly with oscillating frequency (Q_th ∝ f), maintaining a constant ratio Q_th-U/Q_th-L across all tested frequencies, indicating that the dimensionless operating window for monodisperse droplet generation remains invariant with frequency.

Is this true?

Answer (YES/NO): NO